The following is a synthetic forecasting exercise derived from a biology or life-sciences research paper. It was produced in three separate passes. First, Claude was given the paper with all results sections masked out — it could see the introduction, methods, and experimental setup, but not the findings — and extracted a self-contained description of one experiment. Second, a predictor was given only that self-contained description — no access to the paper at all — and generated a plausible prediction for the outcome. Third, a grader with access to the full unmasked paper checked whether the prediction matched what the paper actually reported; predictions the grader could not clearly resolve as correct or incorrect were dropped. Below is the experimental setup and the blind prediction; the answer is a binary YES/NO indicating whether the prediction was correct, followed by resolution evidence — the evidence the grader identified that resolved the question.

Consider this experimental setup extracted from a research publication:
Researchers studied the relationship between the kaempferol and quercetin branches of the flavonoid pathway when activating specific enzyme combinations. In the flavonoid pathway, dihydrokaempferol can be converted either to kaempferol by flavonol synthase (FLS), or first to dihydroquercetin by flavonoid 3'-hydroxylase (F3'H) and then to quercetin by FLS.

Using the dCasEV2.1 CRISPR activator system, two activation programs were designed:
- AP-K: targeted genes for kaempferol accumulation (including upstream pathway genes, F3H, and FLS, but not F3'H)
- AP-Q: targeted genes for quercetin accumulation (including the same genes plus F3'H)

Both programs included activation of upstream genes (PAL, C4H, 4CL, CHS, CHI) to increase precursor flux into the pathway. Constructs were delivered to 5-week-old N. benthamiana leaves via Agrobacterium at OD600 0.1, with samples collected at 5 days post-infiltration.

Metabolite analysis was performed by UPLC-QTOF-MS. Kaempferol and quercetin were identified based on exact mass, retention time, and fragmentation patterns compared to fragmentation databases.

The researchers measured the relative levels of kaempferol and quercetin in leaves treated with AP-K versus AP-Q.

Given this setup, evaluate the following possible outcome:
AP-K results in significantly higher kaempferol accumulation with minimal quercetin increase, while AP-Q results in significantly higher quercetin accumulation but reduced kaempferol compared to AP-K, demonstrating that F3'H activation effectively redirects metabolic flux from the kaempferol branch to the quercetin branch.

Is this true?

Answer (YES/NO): YES